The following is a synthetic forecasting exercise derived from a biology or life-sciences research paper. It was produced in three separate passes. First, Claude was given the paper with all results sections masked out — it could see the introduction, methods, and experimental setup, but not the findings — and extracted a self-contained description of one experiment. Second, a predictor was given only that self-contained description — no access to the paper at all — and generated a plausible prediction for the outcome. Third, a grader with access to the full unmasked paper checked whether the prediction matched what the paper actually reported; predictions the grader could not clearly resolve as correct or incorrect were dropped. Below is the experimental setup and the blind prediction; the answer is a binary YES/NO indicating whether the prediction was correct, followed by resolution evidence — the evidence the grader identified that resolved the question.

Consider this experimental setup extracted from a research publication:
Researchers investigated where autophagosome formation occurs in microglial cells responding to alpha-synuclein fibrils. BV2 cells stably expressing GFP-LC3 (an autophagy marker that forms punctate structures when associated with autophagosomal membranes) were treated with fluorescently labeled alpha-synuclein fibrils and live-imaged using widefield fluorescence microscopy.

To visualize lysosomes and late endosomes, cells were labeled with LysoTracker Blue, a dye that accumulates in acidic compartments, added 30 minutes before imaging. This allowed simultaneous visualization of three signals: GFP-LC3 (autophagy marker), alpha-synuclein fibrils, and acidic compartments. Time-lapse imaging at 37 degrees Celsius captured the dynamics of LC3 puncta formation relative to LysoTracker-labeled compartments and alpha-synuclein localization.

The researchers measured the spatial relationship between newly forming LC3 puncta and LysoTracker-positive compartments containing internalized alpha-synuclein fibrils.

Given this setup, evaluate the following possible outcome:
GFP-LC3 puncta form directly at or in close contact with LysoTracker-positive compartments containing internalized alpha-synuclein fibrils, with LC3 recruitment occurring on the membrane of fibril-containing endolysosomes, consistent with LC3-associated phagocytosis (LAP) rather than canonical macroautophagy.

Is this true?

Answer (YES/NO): NO